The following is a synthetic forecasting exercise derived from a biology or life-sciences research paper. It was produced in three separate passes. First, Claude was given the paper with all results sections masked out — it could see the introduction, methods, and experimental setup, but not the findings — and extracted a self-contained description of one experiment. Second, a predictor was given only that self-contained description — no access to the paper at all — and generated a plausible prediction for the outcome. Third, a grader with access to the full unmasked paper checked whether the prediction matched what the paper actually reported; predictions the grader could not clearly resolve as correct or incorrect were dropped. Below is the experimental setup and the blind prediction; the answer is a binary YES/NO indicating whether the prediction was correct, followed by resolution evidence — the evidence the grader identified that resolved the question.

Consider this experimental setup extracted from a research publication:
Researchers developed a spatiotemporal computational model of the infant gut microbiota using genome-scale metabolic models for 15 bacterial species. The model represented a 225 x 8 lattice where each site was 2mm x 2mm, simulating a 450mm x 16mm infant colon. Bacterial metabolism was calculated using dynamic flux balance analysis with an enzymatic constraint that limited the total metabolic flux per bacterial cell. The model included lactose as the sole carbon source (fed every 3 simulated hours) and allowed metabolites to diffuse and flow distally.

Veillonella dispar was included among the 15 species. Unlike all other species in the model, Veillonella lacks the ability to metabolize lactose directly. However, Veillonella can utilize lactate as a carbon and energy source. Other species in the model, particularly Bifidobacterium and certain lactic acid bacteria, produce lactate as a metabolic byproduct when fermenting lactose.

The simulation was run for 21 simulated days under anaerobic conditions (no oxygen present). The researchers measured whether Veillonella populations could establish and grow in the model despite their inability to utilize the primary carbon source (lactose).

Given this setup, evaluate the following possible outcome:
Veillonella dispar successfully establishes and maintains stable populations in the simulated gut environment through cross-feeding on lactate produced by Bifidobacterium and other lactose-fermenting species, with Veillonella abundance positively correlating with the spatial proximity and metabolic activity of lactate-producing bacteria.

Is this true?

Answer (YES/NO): NO